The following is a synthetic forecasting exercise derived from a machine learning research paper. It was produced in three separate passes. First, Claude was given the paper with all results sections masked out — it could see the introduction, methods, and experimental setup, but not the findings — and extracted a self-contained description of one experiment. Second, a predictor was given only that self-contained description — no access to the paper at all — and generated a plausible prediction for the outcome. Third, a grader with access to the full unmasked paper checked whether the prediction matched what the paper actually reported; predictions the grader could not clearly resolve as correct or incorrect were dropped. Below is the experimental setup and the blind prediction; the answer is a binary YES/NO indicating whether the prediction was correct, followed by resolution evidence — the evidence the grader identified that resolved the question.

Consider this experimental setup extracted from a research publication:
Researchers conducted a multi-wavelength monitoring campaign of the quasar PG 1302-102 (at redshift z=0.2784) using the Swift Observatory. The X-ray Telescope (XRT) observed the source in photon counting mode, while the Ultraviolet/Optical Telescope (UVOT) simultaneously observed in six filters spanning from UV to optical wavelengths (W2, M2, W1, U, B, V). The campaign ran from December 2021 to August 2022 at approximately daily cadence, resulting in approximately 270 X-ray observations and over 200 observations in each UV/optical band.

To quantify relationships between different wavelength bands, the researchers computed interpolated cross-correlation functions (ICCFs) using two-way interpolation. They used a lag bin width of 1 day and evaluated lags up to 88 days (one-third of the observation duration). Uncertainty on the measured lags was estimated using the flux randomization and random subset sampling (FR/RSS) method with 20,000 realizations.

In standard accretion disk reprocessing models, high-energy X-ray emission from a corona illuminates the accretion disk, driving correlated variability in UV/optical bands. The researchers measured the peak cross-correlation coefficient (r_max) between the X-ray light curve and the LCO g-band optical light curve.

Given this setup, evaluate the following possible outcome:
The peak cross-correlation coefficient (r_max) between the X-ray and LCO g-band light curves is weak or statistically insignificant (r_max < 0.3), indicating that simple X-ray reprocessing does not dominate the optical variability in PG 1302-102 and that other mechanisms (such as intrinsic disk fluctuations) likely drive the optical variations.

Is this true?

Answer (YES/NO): NO